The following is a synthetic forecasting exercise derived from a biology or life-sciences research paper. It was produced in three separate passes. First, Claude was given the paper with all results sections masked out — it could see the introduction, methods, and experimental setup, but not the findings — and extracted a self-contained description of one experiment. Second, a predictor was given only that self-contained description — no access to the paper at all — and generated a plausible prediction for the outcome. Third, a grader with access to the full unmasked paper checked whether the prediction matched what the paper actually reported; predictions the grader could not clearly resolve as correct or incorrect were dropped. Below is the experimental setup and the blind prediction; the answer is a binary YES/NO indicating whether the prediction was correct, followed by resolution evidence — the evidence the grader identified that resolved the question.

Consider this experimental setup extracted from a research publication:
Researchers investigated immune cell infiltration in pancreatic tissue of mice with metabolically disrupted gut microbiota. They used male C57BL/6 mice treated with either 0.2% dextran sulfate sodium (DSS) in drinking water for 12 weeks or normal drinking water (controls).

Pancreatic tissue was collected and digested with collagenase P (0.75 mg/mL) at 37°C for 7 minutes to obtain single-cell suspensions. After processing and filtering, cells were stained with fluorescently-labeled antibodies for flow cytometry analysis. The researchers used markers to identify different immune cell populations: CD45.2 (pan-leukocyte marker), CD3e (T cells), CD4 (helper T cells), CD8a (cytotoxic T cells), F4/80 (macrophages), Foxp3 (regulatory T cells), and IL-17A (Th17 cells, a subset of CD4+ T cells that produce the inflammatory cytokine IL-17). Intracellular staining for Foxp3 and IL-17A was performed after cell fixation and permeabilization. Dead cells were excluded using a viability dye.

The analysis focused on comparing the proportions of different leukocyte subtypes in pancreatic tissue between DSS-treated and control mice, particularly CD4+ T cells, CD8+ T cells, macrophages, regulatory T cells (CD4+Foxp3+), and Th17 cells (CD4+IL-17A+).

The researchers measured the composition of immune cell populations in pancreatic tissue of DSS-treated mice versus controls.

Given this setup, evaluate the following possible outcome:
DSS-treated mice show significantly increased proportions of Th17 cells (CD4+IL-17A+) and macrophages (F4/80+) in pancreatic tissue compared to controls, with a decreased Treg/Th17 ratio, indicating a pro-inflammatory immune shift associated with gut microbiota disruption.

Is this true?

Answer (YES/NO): YES